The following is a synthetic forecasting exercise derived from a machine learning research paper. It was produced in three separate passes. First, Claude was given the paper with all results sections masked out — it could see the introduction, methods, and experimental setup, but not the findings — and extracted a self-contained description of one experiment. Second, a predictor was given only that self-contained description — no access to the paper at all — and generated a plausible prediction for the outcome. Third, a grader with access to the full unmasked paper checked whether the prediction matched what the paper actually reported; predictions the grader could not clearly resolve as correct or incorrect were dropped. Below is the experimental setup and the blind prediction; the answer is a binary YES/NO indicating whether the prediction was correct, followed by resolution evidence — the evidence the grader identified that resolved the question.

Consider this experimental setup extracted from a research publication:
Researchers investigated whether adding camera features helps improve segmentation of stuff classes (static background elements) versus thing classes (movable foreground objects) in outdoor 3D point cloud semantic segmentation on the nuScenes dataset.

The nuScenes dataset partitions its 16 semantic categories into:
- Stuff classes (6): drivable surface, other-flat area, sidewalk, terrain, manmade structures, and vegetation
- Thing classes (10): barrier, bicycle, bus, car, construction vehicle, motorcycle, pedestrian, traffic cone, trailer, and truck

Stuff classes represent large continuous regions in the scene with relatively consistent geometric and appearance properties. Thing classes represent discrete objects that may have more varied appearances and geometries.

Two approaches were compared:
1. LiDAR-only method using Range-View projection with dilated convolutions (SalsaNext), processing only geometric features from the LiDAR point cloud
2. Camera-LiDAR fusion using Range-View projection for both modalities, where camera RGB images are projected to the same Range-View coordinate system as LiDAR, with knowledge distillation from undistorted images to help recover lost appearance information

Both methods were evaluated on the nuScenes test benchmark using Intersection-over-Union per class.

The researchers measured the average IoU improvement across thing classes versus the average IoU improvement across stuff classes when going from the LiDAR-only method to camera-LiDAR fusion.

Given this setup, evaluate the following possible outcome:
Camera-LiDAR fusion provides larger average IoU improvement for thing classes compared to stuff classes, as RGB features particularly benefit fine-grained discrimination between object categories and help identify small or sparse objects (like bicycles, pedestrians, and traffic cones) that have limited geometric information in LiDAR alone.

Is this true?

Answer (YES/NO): YES